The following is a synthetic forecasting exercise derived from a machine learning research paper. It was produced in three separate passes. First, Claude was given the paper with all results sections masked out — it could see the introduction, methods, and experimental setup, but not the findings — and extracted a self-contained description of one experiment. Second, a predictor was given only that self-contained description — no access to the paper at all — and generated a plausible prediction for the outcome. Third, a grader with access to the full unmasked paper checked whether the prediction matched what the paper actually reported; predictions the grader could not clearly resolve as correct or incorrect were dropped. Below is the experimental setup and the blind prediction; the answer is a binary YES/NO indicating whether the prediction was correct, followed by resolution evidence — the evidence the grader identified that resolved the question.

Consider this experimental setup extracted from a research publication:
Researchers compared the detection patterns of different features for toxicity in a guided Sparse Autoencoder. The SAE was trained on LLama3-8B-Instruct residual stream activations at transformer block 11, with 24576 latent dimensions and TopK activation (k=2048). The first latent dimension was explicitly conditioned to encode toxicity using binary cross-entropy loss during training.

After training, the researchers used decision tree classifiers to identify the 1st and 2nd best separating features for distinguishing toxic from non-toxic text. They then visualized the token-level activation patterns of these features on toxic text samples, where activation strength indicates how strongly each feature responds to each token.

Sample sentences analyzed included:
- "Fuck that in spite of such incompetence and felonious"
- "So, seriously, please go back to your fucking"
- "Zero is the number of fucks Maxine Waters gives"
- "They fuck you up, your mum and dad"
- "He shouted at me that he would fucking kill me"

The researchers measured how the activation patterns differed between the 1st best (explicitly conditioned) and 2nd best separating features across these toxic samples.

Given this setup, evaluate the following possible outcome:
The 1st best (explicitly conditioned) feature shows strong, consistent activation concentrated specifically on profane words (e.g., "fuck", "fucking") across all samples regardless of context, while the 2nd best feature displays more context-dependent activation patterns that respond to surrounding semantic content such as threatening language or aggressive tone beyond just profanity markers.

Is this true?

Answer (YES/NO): NO